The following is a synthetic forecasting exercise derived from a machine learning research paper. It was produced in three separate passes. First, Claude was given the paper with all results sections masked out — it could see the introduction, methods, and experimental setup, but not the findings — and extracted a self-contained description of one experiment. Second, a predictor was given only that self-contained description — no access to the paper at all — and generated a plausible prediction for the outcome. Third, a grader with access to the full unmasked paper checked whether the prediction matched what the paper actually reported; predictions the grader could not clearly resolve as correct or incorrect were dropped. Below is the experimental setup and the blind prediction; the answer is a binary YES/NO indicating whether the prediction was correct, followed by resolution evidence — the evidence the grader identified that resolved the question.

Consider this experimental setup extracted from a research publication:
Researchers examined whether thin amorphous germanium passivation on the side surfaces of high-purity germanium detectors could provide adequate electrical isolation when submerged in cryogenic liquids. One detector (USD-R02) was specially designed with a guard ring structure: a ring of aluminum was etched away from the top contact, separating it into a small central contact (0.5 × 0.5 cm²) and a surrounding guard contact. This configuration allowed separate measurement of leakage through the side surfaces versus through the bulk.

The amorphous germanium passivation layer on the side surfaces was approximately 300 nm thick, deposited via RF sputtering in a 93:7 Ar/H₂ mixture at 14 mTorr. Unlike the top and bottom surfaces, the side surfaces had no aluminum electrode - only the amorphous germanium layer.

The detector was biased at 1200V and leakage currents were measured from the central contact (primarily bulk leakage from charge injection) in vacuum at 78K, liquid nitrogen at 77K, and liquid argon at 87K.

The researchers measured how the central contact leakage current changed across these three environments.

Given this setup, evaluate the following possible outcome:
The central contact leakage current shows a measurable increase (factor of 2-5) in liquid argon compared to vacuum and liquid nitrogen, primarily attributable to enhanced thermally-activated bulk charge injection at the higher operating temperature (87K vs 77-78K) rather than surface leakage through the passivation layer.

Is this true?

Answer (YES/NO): NO